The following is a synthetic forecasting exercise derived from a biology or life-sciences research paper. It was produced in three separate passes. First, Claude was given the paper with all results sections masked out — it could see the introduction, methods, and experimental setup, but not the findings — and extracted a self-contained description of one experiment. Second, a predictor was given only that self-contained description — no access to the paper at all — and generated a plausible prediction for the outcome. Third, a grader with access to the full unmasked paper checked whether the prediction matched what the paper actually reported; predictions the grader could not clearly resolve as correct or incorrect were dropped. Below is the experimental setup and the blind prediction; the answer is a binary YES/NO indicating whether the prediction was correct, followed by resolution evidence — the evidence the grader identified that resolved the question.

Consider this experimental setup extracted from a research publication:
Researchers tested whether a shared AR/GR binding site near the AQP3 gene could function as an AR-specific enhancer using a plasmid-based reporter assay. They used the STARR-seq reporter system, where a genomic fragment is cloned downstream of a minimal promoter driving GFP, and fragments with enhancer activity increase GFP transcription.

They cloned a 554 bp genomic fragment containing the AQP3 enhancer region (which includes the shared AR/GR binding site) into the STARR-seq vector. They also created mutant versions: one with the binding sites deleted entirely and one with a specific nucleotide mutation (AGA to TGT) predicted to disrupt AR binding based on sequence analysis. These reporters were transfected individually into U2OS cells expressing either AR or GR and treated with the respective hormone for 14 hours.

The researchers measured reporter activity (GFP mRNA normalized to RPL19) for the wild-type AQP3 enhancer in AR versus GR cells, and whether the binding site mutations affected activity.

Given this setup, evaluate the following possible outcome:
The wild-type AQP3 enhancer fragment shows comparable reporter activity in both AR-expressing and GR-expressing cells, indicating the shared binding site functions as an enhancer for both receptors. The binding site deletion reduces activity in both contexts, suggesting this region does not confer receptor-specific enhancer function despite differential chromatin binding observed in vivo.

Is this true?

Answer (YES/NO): NO